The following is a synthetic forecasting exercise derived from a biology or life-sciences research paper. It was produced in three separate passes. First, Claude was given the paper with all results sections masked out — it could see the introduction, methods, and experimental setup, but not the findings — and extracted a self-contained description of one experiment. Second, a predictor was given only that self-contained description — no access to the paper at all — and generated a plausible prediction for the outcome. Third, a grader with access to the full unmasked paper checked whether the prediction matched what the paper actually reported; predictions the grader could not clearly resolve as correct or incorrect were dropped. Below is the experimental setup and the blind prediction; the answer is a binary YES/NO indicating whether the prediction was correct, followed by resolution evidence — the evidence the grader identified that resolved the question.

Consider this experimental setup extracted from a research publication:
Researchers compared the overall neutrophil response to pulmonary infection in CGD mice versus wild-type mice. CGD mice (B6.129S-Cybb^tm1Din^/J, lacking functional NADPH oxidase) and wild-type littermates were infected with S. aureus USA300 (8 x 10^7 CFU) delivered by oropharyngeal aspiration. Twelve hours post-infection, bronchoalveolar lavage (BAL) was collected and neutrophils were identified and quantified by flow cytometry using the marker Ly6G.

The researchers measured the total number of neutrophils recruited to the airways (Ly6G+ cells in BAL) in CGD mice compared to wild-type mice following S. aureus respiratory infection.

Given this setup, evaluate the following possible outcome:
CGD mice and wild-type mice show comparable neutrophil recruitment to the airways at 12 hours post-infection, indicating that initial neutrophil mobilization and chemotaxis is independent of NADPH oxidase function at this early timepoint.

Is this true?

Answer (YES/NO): NO